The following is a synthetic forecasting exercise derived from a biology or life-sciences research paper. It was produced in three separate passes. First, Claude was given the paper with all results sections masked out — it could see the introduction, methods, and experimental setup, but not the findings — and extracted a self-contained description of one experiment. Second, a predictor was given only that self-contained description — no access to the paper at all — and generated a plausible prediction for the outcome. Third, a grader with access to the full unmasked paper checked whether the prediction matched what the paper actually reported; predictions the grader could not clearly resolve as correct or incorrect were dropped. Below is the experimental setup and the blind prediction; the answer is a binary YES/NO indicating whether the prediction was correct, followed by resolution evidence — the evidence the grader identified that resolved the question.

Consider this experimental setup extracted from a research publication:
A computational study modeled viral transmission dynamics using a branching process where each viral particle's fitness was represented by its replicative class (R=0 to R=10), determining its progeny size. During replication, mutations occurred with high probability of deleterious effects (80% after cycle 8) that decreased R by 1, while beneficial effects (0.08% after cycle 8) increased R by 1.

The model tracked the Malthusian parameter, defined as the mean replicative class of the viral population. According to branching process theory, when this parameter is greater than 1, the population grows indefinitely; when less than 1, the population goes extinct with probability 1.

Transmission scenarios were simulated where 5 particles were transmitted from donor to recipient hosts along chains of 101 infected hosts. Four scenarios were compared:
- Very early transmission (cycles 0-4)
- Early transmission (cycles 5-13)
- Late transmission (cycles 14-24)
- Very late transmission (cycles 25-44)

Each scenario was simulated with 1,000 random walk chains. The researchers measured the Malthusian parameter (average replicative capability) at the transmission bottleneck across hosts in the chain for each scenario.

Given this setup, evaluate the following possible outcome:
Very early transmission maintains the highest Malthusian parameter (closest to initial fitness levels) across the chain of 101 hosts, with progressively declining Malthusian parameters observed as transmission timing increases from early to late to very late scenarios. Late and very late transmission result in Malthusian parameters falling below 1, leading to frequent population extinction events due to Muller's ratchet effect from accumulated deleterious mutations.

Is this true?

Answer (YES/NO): YES